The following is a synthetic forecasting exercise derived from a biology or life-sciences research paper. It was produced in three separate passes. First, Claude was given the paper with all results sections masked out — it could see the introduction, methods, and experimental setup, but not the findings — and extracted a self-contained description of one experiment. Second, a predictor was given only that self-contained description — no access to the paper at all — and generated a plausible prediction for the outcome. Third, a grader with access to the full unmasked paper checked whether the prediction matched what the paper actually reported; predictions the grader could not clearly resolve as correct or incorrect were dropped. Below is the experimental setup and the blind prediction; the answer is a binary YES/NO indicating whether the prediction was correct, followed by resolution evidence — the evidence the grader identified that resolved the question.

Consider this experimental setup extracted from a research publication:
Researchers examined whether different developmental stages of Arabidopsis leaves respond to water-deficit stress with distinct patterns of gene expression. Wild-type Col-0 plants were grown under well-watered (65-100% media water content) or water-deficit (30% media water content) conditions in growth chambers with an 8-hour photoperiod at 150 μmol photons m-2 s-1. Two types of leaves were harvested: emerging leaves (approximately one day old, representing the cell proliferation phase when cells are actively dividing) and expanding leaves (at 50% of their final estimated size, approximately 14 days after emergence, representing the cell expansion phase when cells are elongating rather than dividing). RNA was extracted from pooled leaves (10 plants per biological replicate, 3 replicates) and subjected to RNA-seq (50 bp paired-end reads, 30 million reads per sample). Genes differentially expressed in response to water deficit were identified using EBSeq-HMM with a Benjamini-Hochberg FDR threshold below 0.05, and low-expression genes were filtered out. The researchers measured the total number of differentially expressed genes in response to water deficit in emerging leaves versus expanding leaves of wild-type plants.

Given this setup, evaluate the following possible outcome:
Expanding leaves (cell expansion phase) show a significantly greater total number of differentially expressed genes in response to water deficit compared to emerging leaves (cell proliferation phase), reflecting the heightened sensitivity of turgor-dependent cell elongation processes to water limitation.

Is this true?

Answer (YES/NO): NO